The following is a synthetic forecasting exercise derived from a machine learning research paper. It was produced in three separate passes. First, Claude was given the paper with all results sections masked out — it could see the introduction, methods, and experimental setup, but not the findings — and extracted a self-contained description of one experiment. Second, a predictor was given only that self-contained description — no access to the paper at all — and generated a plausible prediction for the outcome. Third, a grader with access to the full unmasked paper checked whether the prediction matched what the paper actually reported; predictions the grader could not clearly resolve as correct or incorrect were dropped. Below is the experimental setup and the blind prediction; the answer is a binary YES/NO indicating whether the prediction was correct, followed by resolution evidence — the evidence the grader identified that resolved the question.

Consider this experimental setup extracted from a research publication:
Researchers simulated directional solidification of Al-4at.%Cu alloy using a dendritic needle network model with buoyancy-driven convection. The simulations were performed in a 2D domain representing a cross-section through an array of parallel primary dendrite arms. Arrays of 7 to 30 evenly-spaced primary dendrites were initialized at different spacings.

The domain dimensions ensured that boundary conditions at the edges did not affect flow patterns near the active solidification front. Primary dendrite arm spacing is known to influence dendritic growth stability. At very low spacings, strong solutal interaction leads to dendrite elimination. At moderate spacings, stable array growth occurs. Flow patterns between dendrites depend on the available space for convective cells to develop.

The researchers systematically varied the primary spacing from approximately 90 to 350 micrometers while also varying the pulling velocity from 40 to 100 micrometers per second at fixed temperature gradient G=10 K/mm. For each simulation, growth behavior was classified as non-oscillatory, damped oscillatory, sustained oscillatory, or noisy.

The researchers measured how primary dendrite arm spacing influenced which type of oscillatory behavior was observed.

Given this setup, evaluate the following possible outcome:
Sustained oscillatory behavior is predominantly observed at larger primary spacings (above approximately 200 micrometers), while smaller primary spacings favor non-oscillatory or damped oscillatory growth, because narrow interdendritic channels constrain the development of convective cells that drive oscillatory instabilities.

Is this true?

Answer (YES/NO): NO